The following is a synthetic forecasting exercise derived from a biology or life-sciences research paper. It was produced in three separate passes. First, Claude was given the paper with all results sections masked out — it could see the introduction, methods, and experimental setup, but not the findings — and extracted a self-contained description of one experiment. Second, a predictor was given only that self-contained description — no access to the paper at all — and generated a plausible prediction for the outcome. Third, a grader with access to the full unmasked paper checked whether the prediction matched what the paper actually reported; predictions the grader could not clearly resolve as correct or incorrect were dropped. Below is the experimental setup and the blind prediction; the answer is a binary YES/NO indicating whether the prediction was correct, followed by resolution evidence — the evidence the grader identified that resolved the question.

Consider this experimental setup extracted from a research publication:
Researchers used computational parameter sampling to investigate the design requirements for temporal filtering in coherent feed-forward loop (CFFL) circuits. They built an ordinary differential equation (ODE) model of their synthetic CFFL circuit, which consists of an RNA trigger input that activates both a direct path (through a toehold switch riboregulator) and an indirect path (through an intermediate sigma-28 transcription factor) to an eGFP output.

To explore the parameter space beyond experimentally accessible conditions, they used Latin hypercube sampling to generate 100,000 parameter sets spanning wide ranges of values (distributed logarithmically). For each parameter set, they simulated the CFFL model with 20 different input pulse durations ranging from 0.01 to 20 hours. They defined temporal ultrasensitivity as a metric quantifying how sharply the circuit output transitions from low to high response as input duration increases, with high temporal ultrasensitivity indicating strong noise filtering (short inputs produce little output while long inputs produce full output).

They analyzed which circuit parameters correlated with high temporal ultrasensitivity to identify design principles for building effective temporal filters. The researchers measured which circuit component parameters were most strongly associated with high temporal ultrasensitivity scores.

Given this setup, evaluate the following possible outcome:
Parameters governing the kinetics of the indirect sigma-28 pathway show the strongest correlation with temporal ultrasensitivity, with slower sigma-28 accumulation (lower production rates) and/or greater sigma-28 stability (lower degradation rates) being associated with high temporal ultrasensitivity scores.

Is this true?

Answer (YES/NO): NO